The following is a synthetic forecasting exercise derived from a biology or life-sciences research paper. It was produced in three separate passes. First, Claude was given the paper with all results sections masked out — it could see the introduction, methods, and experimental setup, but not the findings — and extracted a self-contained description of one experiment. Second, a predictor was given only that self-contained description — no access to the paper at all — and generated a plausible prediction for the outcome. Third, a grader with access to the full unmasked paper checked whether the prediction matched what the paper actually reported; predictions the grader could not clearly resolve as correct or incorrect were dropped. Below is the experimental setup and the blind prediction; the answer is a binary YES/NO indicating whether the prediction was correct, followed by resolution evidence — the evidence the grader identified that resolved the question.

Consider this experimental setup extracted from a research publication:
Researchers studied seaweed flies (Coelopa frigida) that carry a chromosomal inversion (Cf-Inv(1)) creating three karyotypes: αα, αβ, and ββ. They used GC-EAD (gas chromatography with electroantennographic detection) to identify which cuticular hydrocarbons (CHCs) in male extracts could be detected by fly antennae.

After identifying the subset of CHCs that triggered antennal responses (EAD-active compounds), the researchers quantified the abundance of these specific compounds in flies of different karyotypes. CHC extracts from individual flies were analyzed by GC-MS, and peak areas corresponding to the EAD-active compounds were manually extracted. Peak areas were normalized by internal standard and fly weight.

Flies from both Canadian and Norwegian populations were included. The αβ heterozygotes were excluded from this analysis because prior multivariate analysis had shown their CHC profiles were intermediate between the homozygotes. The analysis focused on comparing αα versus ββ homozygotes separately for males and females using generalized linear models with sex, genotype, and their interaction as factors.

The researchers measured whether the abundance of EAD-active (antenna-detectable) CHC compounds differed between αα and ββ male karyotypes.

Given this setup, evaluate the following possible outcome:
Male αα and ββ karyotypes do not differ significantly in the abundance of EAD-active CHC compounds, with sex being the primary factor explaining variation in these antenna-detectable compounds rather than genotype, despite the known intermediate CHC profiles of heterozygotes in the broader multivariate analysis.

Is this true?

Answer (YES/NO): NO